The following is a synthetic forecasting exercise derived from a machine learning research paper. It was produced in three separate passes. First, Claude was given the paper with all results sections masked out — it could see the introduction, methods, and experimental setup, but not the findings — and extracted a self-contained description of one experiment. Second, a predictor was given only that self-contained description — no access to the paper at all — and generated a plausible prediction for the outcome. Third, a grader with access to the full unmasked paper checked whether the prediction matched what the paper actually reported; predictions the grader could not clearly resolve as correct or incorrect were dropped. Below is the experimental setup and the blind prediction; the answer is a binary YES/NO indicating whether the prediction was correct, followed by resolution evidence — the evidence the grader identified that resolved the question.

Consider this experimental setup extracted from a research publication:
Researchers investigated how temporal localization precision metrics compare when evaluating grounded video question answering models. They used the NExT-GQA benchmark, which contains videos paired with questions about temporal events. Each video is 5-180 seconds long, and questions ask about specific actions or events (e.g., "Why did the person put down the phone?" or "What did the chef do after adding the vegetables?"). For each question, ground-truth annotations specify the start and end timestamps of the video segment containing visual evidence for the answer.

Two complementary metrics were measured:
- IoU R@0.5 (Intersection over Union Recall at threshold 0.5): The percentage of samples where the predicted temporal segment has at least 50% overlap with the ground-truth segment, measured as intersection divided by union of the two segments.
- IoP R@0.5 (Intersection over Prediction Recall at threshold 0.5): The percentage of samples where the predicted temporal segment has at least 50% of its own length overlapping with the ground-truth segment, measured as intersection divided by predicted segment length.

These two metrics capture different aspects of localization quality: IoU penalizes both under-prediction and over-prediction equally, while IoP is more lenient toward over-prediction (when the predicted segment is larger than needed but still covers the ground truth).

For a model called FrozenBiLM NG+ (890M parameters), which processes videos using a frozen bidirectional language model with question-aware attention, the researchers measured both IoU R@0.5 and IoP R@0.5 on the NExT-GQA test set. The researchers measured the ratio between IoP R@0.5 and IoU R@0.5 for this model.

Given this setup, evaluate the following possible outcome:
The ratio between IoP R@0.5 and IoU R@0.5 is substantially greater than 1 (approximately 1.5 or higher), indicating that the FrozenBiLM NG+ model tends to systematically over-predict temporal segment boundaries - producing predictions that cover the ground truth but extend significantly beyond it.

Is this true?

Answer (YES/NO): YES